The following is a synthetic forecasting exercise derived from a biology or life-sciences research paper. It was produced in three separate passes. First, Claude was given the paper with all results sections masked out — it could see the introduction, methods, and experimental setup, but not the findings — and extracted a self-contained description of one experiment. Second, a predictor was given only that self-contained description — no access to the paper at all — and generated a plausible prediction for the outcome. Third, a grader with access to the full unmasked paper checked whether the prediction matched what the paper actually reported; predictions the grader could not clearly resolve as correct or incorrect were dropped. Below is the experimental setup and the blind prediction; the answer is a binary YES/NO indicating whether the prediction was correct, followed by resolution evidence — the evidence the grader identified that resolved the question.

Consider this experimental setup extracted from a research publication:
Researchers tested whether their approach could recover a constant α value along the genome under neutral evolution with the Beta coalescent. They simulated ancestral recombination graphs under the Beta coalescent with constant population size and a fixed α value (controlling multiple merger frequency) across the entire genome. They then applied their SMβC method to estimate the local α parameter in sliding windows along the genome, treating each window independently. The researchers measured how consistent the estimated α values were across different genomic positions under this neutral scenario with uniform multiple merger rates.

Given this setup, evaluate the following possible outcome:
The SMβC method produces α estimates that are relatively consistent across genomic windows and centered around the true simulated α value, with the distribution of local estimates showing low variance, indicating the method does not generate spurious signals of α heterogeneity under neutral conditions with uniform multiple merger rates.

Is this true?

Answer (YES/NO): NO